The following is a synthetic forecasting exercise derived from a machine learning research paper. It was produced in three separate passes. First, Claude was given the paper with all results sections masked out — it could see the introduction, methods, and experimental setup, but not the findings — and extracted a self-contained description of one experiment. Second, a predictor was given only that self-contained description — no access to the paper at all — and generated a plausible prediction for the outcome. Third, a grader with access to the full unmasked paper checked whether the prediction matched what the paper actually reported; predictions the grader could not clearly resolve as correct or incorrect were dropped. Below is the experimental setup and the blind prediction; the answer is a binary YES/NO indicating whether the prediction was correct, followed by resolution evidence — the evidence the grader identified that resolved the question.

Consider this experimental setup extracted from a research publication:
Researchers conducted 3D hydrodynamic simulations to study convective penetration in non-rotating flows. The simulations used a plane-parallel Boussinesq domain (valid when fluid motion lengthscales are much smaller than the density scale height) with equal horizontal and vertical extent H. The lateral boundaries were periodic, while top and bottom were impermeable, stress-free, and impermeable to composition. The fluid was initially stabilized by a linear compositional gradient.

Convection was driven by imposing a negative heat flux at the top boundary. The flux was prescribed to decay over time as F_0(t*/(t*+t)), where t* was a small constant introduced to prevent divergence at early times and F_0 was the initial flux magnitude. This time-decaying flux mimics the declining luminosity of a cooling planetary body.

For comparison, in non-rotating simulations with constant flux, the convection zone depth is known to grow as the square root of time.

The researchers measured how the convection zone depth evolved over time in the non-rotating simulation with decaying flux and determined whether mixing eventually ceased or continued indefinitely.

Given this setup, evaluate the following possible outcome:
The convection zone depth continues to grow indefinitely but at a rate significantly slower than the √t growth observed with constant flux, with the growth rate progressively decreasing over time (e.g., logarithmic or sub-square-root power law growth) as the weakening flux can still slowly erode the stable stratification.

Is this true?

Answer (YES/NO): NO